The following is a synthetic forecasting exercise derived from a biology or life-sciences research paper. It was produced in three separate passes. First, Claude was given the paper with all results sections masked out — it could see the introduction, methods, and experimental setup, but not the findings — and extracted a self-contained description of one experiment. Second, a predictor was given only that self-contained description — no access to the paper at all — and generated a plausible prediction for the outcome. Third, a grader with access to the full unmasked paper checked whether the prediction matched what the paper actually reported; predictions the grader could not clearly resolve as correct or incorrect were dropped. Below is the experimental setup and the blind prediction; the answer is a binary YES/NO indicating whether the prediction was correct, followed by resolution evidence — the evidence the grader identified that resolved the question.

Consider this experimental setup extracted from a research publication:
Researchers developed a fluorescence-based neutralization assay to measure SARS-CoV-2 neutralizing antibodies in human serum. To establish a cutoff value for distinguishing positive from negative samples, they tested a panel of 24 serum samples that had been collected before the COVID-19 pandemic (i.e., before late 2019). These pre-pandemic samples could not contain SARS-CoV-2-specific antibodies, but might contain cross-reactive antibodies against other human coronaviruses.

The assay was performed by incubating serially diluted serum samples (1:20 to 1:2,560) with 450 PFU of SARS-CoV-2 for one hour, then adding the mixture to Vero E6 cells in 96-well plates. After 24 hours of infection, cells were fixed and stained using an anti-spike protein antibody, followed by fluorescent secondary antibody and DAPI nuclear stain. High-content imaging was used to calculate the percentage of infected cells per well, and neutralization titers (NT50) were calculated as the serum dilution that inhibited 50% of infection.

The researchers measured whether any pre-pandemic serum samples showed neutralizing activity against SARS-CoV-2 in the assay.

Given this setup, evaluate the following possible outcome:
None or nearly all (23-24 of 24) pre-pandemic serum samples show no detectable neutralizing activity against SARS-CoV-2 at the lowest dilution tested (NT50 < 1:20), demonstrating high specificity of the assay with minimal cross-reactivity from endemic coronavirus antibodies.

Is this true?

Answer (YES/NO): YES